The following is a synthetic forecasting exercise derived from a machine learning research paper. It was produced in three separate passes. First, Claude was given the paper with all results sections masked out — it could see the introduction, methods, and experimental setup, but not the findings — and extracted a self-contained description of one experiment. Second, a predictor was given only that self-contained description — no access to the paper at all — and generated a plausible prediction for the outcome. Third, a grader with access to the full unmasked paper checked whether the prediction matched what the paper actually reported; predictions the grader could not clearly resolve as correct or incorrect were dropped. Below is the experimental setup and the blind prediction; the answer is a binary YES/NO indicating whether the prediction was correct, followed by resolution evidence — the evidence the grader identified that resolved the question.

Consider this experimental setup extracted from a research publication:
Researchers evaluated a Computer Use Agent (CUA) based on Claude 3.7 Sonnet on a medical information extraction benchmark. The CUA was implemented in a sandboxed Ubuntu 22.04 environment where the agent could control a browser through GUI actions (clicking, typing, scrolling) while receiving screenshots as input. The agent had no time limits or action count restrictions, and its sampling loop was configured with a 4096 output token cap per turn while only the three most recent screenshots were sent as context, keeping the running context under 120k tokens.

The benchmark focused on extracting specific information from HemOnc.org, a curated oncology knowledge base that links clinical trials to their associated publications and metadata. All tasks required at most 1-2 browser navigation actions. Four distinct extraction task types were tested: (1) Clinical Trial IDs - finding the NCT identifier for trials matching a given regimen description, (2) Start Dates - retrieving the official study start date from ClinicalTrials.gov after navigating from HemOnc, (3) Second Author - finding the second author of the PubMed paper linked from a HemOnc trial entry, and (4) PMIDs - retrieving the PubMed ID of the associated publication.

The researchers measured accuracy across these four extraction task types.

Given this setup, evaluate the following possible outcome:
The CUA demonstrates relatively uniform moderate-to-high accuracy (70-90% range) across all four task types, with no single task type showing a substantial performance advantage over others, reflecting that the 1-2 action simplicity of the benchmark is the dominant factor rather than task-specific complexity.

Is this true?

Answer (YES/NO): NO